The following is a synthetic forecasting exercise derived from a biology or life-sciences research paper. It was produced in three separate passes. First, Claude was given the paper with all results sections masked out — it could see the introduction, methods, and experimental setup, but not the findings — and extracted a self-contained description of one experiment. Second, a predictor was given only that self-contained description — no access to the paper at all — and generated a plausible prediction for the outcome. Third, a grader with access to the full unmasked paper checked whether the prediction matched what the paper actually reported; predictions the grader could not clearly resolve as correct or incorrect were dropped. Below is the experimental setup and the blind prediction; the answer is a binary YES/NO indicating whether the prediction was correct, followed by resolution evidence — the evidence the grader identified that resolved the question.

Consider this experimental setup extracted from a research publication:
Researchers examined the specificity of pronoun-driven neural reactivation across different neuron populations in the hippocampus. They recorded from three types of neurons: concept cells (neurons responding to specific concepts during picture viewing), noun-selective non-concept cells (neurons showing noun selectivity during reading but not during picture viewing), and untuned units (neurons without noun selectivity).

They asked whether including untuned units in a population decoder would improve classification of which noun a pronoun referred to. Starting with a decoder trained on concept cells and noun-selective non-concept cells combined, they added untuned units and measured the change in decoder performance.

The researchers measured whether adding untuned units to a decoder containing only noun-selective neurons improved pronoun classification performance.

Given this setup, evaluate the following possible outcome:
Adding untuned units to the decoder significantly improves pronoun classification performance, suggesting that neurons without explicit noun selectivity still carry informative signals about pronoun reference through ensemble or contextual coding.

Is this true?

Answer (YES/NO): NO